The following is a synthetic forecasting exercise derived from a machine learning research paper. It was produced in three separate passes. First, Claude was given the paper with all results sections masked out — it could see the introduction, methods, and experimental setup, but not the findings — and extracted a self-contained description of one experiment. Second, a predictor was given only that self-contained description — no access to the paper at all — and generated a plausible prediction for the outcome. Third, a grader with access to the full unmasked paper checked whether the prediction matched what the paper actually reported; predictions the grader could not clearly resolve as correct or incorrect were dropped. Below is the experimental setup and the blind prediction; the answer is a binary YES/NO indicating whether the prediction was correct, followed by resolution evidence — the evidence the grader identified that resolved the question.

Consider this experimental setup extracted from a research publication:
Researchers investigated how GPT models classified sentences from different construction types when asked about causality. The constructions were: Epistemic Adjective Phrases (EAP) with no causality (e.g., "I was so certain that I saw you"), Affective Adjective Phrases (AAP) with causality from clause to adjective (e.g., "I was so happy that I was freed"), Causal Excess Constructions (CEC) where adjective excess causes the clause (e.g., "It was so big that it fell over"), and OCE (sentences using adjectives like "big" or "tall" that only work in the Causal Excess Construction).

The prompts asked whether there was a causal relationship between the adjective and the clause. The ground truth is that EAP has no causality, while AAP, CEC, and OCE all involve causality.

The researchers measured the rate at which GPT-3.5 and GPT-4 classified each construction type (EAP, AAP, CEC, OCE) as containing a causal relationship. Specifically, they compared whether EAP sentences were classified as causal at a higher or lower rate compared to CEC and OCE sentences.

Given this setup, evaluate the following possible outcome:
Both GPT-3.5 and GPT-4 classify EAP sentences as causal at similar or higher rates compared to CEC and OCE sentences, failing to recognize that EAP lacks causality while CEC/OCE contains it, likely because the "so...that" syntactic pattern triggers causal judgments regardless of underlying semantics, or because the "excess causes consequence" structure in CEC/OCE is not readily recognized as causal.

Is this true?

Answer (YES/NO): YES